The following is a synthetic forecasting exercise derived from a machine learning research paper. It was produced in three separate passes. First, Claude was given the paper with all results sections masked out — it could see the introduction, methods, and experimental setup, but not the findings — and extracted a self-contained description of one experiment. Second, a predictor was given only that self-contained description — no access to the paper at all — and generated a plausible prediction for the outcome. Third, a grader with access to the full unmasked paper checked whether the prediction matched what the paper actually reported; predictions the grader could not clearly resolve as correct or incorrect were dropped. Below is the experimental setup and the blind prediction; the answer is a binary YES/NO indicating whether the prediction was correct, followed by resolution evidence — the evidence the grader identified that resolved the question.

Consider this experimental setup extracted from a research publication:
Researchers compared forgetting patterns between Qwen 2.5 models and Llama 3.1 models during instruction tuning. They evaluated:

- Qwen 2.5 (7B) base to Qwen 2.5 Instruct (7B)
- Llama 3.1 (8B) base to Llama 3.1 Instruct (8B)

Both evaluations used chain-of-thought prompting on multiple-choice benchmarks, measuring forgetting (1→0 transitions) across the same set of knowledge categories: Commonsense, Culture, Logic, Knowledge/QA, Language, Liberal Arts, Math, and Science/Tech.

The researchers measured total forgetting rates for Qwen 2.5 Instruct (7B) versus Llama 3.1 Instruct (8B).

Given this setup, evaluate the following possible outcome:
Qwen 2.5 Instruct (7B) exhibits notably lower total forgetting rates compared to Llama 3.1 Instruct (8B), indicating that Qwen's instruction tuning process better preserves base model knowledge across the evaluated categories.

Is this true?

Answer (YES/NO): YES